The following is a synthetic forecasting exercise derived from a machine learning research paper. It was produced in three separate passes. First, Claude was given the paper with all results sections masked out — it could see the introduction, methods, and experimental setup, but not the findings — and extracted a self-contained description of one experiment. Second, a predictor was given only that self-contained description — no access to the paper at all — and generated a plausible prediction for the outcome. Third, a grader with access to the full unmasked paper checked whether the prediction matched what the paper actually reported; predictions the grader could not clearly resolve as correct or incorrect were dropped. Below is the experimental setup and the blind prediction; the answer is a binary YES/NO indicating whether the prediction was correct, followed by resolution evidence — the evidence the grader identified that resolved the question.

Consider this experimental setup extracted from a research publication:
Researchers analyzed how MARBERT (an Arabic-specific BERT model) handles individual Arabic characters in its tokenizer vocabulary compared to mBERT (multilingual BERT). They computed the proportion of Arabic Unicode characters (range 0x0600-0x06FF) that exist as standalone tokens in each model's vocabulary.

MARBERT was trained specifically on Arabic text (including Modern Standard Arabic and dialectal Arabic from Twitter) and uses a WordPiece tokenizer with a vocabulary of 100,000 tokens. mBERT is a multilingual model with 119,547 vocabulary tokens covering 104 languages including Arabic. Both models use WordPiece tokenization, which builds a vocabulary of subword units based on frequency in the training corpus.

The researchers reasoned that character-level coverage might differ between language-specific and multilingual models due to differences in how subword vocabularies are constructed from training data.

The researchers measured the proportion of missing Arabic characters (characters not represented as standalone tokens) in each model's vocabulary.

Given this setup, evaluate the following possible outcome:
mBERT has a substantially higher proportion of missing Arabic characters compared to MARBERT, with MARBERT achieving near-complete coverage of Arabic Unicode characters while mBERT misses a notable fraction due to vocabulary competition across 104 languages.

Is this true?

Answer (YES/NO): NO